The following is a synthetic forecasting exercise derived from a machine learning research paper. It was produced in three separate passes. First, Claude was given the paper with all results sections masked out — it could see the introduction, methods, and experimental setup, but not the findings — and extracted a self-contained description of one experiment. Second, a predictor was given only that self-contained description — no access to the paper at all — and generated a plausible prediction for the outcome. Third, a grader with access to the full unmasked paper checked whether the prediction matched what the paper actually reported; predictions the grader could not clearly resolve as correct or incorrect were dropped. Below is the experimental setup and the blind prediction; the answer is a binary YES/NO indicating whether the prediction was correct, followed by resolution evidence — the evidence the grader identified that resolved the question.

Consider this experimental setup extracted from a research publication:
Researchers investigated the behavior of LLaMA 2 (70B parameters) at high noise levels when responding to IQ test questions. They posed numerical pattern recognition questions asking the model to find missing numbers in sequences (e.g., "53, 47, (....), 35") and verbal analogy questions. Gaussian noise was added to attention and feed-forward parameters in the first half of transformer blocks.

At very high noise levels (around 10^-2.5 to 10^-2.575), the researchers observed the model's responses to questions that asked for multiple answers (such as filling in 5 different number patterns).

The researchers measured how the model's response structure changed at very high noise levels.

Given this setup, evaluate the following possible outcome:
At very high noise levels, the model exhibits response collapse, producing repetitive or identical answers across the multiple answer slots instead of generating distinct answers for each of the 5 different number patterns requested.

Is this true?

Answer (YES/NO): NO